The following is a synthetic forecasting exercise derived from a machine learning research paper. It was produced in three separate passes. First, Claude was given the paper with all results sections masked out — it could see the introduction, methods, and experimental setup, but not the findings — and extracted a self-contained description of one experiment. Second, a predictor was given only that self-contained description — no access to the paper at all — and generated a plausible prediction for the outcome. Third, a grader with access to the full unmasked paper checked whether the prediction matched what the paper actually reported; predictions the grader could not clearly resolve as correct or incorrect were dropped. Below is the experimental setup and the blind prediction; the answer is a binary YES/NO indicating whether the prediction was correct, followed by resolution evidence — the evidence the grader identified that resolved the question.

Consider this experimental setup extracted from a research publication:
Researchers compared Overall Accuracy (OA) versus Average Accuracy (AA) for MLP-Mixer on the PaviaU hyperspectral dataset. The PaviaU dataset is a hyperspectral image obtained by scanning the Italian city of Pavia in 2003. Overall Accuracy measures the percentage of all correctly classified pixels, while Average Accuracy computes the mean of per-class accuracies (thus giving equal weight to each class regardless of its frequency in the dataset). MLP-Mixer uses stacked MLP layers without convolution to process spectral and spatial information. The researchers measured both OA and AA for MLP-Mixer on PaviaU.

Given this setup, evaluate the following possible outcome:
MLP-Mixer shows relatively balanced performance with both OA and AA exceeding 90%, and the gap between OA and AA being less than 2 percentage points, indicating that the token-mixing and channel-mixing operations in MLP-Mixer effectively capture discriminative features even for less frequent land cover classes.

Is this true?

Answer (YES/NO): YES